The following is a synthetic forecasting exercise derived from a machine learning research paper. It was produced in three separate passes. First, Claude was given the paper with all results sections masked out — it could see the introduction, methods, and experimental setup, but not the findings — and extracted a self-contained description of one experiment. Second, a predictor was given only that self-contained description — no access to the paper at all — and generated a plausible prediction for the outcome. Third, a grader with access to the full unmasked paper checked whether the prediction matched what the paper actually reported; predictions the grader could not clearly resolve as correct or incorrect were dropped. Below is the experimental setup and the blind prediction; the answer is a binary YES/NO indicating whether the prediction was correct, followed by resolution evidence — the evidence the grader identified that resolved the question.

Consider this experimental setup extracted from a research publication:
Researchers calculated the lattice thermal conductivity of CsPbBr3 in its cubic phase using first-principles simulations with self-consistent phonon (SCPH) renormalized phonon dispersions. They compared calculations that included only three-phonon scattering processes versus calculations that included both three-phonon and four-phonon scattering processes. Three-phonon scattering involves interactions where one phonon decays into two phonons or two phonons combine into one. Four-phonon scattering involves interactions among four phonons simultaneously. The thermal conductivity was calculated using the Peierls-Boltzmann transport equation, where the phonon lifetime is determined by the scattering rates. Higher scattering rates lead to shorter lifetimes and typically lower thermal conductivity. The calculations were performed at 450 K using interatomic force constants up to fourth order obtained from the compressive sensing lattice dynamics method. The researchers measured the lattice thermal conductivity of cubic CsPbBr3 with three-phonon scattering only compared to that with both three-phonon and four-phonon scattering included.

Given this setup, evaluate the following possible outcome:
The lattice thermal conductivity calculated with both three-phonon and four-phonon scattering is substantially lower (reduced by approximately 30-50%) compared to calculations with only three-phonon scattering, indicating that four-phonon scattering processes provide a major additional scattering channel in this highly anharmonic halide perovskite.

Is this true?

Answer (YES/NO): YES